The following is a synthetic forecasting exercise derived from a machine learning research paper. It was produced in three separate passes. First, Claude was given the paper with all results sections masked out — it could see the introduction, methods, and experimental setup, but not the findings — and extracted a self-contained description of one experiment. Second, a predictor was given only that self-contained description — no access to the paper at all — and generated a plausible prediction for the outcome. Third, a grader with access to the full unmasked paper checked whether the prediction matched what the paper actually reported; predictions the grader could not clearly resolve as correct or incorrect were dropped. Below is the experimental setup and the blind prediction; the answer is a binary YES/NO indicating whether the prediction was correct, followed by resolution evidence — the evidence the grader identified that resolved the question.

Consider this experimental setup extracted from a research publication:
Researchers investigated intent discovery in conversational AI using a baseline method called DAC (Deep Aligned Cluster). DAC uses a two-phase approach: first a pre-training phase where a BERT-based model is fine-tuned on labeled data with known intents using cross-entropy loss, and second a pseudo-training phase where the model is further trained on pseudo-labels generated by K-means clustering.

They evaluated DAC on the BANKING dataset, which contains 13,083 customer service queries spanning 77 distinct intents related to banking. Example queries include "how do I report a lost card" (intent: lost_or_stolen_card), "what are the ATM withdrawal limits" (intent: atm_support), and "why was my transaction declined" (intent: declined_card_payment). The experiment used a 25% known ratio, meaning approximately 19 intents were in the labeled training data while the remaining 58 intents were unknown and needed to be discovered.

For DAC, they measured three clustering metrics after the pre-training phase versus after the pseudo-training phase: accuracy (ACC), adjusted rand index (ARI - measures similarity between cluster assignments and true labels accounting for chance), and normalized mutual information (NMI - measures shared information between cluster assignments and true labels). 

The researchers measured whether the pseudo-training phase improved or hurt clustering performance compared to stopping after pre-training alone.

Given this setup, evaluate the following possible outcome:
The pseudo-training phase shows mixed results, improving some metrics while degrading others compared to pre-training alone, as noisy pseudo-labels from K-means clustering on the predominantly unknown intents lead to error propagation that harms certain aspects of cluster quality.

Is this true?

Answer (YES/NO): NO